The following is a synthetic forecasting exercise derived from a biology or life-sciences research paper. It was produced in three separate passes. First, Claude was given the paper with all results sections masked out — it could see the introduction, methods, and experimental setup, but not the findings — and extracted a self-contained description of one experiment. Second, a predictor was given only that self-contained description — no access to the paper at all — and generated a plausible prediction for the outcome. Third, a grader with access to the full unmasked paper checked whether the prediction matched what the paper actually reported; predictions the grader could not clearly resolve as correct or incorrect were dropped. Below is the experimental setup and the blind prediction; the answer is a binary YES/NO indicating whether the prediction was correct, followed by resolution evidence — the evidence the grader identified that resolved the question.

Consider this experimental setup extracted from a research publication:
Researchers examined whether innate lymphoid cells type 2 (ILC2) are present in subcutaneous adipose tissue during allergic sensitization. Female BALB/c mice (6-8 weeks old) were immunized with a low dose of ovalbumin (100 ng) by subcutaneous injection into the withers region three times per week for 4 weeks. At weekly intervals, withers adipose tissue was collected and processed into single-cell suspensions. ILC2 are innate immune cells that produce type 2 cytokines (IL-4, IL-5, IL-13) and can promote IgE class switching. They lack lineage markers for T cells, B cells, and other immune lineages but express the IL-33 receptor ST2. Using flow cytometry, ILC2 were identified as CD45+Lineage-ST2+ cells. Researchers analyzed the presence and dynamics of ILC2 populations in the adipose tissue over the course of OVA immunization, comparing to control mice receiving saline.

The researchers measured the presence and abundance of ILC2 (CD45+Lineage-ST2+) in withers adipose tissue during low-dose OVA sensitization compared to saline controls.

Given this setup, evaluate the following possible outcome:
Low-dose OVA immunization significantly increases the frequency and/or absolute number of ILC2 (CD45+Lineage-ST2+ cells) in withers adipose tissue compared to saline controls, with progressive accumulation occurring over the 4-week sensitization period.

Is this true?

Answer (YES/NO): NO